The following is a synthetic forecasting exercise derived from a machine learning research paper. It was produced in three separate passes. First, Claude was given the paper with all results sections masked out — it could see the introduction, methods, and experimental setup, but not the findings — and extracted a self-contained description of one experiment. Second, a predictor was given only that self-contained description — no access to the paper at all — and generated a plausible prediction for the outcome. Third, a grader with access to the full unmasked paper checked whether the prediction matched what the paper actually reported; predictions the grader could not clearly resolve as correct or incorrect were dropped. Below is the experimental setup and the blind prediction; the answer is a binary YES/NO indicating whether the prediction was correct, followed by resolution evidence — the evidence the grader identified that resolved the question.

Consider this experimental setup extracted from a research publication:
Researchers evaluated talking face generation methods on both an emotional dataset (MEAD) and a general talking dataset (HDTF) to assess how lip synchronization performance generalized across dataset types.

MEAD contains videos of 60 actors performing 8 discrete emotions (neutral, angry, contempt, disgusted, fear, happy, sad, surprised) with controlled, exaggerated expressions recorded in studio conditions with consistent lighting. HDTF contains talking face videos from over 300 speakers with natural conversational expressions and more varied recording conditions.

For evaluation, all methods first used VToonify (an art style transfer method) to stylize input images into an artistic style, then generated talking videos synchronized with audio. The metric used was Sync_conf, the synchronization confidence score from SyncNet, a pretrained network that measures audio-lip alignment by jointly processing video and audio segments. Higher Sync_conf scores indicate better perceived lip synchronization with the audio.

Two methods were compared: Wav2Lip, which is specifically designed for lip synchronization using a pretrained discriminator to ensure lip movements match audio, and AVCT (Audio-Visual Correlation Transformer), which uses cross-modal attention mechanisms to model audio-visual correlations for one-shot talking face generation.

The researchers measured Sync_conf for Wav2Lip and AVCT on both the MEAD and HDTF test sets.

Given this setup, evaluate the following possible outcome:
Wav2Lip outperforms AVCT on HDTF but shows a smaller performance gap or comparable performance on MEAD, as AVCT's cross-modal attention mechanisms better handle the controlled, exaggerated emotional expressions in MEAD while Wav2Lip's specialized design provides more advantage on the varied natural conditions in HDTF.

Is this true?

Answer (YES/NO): NO